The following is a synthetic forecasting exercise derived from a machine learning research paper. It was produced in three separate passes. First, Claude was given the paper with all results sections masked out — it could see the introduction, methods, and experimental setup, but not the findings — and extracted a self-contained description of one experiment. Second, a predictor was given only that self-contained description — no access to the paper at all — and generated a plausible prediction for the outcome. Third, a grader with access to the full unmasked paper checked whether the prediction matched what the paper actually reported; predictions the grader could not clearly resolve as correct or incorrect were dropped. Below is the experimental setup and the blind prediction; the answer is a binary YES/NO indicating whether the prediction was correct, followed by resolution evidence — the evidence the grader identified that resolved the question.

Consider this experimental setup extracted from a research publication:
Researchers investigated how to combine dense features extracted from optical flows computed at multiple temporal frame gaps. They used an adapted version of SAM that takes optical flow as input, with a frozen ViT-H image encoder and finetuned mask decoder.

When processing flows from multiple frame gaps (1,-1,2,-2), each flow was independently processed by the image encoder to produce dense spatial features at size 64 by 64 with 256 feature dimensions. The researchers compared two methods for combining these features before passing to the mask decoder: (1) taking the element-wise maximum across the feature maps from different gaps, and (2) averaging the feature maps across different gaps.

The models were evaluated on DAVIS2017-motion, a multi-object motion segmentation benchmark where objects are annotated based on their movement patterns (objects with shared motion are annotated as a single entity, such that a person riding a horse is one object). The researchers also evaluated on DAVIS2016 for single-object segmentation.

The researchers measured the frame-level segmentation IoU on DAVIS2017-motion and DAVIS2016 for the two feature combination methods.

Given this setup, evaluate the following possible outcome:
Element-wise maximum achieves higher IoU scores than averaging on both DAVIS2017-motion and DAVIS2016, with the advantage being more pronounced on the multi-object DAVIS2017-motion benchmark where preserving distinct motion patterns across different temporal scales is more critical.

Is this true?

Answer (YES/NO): NO